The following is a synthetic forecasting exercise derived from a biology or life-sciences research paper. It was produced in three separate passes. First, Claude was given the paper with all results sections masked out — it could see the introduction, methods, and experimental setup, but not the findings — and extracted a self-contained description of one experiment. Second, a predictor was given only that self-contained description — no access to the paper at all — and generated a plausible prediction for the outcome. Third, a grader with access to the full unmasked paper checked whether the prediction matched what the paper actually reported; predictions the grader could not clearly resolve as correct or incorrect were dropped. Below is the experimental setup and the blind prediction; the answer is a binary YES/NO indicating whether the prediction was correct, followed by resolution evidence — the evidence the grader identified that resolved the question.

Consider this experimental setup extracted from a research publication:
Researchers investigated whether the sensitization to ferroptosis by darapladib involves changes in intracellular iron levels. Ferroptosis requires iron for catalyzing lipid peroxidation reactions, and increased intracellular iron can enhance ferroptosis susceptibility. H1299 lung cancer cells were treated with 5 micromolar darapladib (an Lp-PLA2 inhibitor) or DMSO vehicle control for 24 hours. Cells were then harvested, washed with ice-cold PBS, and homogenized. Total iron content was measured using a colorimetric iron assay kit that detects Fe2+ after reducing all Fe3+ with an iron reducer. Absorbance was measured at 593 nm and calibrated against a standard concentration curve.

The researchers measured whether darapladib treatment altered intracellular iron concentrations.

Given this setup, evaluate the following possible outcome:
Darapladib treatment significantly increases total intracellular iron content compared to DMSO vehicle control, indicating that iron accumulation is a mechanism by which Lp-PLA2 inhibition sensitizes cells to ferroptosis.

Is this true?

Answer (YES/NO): NO